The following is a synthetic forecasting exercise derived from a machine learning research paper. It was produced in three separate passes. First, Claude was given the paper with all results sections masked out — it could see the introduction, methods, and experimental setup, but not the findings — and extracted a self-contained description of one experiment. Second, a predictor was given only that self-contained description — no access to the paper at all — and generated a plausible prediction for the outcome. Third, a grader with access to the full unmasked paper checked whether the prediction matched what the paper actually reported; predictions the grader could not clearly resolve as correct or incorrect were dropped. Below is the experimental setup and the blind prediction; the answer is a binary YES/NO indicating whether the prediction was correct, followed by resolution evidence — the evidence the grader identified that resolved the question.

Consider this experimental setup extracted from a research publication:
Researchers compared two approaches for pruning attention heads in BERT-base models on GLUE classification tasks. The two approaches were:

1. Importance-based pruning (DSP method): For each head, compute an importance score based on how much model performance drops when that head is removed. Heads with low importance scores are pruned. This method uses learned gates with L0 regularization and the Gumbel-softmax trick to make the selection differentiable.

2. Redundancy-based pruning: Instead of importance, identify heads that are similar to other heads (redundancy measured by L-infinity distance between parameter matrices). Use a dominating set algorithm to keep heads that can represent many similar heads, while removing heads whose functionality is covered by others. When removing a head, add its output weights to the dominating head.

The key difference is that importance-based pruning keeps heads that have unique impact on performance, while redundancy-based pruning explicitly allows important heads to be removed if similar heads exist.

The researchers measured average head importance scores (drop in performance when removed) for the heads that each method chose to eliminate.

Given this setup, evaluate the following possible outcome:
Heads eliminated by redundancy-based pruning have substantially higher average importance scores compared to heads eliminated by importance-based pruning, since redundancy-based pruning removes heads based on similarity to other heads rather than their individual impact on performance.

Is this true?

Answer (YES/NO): YES